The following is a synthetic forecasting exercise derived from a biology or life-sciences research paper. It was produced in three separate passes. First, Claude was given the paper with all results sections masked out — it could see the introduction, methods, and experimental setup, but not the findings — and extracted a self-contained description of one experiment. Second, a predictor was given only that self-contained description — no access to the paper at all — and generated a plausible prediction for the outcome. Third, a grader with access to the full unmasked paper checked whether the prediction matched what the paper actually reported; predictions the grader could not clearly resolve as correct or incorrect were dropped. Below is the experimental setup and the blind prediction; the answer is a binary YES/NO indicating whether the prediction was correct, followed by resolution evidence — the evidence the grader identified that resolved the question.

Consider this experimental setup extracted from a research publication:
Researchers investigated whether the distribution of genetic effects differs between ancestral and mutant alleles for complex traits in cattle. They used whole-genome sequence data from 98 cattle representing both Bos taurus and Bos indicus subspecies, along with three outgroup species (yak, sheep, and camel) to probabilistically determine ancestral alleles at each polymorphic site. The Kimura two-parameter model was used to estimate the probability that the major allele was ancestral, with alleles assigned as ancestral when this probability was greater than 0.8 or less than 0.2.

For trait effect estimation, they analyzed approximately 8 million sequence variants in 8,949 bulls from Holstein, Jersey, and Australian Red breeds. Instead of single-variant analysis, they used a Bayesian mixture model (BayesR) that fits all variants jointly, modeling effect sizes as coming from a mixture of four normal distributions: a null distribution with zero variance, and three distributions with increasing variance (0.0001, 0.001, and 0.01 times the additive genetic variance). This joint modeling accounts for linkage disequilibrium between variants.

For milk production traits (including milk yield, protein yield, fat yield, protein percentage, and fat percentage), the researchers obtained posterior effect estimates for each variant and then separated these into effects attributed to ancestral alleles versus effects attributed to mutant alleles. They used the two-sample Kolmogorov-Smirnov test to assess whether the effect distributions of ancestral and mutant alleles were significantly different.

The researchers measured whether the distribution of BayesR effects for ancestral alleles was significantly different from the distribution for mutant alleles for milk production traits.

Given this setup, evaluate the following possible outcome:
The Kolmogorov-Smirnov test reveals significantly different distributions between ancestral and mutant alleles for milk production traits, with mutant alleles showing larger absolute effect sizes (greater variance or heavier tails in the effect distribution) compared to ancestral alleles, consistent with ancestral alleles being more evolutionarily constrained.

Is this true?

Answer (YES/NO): NO